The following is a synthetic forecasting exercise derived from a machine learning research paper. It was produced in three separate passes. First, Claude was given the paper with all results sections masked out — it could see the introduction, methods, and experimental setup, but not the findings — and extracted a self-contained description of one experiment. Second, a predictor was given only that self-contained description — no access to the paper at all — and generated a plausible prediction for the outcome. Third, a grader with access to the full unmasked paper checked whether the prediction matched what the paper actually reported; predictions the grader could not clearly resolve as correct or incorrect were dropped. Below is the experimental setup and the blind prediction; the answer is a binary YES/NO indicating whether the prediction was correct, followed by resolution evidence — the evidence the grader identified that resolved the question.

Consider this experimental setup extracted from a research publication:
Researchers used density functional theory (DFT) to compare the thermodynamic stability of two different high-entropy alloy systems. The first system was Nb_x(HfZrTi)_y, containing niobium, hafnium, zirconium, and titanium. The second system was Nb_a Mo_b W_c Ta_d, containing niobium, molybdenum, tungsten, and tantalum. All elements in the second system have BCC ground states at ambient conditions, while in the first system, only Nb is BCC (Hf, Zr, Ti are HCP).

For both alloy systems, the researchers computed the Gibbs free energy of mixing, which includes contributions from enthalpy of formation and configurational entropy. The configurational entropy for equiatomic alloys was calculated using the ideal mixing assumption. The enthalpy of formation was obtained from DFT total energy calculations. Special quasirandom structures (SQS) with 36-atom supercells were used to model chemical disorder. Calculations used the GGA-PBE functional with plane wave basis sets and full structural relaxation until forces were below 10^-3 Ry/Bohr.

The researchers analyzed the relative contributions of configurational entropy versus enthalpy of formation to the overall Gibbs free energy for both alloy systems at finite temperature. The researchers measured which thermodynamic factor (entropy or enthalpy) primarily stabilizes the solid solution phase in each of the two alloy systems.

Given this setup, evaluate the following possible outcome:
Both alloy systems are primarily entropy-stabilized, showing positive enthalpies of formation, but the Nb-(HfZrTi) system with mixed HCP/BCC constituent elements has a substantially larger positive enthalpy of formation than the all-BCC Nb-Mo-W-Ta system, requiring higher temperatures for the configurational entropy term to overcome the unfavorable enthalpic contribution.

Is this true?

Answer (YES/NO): NO